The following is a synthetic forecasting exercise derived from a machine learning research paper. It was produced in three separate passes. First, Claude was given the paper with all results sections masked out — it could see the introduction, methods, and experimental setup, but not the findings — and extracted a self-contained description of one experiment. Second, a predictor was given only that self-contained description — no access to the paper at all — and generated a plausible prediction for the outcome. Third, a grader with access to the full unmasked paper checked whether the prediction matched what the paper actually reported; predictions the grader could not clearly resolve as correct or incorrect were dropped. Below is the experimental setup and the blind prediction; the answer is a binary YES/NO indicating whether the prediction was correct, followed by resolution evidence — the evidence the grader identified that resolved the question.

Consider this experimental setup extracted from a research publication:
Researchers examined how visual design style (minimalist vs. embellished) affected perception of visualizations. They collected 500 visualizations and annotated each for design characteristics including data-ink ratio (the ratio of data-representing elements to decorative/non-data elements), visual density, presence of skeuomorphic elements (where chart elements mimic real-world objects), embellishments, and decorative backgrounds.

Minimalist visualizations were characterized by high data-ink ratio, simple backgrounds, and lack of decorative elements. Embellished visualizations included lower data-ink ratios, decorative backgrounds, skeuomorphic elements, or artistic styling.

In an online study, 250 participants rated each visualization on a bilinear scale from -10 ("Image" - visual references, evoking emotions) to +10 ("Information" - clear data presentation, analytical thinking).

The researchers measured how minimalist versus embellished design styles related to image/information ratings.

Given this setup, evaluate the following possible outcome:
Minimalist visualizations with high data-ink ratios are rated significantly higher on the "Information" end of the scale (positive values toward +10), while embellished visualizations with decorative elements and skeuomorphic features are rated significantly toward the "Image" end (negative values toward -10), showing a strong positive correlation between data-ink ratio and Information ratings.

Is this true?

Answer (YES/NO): NO